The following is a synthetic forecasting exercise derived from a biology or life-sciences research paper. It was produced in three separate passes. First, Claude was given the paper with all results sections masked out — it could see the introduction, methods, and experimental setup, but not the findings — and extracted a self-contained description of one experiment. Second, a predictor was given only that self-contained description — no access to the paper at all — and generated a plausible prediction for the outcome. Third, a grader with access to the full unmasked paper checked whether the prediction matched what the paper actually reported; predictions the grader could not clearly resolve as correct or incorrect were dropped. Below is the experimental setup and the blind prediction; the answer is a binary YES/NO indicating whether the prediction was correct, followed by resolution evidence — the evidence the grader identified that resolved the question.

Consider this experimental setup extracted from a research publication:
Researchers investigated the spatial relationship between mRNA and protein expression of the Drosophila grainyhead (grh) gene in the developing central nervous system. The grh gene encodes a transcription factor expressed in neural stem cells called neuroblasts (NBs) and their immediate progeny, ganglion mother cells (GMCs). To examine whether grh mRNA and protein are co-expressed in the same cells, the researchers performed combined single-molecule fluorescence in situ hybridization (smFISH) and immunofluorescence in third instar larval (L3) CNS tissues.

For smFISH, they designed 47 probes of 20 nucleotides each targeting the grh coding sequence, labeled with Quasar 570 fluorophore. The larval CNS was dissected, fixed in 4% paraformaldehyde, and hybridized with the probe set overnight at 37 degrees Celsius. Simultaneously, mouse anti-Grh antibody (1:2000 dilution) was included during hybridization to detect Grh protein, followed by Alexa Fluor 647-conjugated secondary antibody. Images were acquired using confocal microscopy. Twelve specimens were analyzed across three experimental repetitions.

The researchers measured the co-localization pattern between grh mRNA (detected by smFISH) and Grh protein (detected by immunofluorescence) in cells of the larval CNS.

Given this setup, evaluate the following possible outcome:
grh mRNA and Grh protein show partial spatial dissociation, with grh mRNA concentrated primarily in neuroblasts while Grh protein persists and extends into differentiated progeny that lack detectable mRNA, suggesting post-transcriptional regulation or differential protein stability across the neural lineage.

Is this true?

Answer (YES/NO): YES